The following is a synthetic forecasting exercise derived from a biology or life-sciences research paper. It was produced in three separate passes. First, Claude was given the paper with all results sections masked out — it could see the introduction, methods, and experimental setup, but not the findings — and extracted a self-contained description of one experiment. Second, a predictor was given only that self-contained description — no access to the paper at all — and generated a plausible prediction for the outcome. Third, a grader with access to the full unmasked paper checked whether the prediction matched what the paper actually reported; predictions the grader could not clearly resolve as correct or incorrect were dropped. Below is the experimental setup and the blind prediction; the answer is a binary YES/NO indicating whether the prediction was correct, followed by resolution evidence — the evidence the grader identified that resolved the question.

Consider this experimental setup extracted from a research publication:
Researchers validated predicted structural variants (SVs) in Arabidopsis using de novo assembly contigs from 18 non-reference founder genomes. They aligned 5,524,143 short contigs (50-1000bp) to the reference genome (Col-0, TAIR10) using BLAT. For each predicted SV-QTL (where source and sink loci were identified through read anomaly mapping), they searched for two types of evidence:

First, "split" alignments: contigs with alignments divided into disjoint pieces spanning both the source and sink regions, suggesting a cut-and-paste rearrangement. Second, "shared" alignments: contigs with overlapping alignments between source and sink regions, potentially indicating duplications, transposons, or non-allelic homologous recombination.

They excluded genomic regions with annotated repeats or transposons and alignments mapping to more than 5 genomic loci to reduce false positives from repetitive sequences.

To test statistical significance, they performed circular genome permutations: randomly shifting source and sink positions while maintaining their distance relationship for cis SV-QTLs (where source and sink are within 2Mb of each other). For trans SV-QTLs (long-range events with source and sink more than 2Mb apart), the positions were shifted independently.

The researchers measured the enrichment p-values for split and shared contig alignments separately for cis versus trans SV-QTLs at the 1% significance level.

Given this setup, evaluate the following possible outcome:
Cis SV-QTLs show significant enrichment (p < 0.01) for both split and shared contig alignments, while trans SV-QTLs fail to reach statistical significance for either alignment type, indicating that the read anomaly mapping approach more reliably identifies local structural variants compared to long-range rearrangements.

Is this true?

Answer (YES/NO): NO